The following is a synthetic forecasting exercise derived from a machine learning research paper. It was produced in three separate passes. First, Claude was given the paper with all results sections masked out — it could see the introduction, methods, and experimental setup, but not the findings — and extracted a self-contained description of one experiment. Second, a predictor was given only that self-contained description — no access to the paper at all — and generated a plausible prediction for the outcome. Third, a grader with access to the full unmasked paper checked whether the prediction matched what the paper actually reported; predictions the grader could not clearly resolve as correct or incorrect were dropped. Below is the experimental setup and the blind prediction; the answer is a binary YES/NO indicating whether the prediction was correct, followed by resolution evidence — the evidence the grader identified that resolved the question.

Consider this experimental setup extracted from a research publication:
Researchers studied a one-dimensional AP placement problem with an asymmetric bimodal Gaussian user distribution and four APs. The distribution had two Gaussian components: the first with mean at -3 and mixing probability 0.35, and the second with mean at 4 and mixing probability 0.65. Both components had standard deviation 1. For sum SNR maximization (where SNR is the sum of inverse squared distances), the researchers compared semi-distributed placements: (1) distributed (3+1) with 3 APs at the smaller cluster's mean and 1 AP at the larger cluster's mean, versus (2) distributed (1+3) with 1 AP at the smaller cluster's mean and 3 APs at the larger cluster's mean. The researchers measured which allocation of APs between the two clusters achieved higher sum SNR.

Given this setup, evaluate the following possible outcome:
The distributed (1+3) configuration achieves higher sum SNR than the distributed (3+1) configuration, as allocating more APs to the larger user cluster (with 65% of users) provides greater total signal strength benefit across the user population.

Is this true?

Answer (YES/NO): YES